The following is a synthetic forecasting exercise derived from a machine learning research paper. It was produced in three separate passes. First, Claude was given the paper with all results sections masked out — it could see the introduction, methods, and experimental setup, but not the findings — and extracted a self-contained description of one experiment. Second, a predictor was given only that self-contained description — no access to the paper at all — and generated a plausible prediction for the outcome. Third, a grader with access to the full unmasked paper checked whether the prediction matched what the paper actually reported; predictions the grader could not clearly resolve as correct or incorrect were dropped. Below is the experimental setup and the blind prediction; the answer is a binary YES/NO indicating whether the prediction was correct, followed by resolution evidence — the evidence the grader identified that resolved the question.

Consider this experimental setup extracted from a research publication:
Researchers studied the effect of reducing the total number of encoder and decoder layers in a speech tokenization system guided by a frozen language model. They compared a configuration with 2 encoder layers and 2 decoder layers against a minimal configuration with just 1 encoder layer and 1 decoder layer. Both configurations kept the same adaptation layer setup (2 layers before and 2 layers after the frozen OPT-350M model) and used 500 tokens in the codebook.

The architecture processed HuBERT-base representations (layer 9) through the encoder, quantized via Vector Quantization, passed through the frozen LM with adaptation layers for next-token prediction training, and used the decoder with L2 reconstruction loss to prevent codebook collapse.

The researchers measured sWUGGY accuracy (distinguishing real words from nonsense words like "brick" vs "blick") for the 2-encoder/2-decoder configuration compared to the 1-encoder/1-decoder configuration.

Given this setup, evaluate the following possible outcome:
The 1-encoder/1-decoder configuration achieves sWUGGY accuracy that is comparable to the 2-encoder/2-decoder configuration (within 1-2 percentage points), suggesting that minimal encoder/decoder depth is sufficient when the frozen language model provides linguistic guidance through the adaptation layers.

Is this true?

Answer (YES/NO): YES